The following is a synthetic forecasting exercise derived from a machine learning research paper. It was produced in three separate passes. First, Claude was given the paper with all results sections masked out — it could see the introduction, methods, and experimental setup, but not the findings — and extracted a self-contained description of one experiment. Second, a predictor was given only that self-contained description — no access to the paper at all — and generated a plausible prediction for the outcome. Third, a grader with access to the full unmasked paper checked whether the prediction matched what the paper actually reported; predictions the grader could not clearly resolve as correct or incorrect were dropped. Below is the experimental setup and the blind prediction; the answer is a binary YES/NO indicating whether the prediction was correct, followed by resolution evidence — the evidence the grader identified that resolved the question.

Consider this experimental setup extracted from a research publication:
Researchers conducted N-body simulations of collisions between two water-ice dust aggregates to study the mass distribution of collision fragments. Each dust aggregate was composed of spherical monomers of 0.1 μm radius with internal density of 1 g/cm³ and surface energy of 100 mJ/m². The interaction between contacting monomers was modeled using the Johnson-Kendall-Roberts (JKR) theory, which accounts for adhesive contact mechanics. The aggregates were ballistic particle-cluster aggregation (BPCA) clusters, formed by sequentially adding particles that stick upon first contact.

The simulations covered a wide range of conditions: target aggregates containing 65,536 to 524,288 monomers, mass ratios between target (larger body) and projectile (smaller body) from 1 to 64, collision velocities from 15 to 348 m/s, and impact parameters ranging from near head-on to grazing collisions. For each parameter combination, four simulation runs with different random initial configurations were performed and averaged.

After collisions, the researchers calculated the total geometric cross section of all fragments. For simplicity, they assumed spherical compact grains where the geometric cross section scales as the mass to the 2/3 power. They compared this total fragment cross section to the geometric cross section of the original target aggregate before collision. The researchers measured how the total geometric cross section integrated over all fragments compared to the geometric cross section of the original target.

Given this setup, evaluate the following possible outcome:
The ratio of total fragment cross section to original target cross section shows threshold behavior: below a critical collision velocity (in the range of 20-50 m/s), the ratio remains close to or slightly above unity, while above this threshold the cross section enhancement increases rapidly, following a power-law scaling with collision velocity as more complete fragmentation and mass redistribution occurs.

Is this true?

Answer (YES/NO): NO